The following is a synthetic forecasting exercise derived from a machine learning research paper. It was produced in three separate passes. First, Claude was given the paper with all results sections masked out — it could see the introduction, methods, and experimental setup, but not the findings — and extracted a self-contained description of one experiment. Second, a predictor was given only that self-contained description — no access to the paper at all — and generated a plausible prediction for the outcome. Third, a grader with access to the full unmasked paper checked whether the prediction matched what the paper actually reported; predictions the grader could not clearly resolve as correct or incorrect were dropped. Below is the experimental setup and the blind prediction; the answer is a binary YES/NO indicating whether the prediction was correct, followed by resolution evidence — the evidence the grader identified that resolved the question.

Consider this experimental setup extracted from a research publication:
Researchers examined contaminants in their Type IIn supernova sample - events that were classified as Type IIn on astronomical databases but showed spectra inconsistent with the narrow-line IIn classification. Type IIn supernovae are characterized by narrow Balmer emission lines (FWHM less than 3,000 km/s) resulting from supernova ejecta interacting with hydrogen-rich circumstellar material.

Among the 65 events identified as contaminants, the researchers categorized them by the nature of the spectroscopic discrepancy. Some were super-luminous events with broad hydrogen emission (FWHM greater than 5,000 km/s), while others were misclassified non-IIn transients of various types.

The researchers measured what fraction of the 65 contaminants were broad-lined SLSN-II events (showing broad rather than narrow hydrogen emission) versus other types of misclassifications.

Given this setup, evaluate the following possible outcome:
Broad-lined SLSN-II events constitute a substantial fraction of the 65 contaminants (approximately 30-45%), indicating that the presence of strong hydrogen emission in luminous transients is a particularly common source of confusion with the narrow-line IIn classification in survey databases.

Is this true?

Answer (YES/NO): NO